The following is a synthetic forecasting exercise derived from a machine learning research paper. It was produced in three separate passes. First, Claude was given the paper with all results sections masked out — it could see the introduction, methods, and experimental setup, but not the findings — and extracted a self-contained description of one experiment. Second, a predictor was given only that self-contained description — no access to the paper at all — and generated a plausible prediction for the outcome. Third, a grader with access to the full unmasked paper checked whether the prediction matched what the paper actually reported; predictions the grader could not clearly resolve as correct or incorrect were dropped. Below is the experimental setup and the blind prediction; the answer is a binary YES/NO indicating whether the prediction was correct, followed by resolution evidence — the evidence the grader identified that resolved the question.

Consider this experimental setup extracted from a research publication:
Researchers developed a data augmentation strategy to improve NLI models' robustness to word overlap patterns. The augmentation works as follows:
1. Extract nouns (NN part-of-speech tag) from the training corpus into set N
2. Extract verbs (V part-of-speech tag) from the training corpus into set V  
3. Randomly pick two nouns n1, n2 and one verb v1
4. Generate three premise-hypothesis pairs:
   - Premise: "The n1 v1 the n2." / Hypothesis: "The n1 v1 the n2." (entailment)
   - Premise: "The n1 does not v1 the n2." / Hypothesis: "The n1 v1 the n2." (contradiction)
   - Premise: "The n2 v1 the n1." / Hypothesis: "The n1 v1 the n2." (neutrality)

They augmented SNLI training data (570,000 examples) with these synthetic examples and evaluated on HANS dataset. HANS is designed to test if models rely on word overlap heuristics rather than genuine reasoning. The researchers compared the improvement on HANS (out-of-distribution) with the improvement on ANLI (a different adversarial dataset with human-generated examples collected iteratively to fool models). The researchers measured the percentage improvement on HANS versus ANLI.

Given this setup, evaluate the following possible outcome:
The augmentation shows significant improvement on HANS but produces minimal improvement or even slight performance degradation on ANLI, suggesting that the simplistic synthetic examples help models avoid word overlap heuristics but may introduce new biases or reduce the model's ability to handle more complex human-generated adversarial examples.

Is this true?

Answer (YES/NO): NO